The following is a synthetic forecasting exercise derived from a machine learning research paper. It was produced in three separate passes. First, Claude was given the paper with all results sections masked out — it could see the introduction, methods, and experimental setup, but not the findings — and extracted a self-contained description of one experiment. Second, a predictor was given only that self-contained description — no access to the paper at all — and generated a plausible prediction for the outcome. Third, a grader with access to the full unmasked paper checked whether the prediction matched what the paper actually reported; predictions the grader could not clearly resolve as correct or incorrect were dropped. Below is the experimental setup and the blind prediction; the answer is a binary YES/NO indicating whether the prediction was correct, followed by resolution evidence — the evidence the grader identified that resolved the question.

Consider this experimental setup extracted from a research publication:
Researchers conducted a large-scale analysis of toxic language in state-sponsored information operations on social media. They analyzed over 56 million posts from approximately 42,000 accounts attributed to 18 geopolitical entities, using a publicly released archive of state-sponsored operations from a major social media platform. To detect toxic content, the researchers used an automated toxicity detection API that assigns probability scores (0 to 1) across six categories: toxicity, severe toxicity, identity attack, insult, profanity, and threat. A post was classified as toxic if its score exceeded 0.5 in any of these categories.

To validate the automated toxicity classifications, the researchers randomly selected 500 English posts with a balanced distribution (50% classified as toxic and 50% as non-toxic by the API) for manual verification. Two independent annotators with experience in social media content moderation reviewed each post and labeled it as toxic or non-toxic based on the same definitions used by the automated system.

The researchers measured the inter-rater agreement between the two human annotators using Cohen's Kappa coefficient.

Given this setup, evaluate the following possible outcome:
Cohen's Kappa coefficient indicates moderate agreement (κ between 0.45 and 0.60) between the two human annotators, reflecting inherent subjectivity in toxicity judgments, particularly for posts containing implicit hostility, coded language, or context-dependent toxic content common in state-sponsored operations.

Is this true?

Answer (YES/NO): NO